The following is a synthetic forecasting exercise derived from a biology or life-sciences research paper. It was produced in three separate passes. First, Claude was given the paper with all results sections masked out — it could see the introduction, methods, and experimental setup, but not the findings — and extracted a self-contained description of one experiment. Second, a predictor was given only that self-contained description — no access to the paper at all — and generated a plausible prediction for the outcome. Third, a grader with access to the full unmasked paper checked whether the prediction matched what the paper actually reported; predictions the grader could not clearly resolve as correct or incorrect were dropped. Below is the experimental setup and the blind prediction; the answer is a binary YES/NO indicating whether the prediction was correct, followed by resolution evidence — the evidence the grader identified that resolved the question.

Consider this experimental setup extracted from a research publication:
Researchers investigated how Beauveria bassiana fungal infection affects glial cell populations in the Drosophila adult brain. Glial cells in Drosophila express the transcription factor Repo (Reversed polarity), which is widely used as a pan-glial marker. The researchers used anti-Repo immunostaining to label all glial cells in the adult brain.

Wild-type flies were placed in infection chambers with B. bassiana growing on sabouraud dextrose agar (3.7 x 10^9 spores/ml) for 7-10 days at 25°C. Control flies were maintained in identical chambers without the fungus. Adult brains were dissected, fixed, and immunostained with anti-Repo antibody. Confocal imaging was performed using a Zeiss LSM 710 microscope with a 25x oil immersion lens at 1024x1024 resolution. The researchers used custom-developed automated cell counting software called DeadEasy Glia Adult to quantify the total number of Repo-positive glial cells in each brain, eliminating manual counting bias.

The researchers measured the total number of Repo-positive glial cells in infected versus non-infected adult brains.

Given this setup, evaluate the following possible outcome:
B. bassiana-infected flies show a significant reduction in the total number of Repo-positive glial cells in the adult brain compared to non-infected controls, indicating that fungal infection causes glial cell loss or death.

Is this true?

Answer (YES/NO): YES